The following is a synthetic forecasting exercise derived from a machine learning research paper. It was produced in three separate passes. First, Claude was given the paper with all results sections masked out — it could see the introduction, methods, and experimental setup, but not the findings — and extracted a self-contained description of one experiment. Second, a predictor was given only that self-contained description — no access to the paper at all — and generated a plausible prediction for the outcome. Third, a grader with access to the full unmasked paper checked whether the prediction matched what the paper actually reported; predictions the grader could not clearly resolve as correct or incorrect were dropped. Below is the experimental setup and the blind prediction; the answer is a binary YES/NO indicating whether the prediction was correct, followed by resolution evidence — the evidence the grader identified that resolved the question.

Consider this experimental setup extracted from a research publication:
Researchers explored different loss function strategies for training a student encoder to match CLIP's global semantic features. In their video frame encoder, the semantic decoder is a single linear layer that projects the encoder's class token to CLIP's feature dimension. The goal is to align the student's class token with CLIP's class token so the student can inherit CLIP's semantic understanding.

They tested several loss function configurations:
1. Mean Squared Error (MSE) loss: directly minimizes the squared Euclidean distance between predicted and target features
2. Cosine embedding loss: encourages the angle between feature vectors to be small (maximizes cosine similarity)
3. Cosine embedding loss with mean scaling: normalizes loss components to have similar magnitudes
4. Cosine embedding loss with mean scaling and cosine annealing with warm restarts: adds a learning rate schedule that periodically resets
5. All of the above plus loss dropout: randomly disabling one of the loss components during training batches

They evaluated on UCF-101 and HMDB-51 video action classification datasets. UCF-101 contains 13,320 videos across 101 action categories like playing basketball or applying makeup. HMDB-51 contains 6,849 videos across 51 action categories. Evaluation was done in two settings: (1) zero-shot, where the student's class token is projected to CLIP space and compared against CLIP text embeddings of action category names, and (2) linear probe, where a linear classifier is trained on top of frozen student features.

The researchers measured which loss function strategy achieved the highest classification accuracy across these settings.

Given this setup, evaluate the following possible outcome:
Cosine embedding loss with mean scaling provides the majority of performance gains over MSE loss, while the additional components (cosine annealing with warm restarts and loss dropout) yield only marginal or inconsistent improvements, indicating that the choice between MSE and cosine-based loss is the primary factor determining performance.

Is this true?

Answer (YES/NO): YES